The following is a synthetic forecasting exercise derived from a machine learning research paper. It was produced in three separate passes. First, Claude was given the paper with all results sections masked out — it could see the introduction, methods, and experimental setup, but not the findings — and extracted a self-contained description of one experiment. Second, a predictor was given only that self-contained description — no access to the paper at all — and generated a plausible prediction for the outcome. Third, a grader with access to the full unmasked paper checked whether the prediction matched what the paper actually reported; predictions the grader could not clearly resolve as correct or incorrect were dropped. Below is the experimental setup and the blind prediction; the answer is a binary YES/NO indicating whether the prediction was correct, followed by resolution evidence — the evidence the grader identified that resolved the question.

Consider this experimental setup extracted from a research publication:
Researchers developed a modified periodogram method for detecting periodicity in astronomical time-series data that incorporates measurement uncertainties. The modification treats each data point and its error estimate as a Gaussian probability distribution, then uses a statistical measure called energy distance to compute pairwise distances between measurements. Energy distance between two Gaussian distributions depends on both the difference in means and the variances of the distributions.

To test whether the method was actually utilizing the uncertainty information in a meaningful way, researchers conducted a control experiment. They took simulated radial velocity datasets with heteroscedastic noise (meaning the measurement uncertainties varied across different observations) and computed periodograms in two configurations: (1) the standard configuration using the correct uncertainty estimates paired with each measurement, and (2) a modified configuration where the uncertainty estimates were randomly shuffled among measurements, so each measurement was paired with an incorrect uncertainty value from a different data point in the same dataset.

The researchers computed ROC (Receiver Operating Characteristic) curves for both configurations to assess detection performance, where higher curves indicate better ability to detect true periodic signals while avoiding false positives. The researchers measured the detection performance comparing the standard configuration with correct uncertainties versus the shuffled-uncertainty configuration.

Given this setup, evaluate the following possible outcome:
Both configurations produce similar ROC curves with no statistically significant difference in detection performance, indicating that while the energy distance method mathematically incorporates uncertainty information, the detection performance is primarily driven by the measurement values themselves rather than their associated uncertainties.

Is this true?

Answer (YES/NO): NO